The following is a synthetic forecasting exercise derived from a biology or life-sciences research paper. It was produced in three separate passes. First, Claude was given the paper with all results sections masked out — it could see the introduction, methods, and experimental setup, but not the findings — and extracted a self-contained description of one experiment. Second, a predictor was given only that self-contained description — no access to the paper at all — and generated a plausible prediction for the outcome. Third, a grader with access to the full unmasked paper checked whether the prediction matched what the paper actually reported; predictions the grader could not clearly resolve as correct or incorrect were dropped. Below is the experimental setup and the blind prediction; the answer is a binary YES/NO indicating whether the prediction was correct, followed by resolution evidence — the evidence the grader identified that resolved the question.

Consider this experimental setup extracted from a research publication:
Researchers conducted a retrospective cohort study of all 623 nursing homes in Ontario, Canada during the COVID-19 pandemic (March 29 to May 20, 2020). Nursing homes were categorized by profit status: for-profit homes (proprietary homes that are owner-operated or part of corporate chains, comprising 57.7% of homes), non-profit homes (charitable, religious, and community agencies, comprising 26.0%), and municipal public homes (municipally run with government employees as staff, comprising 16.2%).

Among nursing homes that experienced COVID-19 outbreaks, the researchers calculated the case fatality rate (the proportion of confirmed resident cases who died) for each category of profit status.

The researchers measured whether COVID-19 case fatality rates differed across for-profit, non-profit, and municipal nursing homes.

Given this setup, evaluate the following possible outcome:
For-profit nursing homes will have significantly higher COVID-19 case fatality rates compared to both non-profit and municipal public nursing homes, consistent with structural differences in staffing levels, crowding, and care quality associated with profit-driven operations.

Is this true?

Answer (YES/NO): NO